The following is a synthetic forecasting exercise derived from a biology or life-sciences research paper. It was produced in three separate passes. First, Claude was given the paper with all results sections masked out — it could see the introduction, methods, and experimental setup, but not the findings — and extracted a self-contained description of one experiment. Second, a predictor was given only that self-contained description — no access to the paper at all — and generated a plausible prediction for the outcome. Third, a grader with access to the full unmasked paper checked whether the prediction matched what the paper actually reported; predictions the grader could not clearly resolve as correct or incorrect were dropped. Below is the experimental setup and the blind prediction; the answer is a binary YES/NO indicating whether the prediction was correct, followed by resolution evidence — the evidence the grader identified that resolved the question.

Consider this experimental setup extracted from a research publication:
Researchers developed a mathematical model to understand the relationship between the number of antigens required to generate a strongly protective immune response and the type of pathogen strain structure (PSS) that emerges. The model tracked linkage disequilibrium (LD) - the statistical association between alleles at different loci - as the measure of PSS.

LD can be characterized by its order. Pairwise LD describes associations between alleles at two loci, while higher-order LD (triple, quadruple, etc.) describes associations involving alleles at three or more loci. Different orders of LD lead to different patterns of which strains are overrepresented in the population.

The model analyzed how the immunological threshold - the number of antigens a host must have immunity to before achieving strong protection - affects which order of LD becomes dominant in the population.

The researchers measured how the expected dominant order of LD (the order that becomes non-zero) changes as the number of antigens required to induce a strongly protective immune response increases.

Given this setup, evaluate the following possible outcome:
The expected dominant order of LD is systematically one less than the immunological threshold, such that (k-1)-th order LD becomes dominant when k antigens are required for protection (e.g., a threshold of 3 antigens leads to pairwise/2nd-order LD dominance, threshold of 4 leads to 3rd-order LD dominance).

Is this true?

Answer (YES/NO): NO